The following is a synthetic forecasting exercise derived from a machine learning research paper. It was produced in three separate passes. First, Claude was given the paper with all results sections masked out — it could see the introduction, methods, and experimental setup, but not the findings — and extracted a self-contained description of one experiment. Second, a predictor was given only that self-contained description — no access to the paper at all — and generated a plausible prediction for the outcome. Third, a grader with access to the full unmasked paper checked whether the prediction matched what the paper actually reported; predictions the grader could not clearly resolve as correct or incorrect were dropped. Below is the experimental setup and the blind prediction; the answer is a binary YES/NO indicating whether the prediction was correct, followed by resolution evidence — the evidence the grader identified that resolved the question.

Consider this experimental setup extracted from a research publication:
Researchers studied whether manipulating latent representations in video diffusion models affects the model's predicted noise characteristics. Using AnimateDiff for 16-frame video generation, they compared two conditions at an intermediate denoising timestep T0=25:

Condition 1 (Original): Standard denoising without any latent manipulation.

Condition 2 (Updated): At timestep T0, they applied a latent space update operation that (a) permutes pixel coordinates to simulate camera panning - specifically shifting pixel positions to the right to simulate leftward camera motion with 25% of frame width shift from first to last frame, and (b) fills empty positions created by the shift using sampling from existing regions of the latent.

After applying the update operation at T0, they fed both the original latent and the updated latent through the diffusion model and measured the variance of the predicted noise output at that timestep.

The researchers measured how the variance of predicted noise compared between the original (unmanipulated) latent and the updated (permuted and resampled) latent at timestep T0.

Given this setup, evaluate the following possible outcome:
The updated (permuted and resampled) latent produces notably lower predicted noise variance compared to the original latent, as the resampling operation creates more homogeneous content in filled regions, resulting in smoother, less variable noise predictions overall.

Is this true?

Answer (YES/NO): NO